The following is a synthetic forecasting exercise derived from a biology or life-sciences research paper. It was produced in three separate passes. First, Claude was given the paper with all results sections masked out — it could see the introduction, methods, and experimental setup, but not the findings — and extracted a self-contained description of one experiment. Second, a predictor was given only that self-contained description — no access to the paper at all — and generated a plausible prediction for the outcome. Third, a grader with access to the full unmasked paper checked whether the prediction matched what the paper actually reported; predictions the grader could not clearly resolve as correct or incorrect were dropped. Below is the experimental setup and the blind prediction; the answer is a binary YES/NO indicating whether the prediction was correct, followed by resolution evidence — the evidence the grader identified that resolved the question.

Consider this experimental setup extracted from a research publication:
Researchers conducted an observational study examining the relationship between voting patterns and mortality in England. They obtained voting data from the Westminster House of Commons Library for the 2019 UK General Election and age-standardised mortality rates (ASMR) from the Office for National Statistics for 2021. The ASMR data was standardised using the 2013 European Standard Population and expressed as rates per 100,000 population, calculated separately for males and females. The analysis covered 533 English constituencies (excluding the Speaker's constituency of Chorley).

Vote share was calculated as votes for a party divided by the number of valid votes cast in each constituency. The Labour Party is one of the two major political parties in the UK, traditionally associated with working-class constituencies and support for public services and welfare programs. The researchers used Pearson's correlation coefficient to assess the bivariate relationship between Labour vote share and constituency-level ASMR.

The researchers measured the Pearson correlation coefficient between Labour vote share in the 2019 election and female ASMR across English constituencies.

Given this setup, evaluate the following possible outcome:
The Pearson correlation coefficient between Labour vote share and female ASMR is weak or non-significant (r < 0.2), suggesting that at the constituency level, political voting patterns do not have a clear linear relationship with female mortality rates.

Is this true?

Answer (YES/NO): NO